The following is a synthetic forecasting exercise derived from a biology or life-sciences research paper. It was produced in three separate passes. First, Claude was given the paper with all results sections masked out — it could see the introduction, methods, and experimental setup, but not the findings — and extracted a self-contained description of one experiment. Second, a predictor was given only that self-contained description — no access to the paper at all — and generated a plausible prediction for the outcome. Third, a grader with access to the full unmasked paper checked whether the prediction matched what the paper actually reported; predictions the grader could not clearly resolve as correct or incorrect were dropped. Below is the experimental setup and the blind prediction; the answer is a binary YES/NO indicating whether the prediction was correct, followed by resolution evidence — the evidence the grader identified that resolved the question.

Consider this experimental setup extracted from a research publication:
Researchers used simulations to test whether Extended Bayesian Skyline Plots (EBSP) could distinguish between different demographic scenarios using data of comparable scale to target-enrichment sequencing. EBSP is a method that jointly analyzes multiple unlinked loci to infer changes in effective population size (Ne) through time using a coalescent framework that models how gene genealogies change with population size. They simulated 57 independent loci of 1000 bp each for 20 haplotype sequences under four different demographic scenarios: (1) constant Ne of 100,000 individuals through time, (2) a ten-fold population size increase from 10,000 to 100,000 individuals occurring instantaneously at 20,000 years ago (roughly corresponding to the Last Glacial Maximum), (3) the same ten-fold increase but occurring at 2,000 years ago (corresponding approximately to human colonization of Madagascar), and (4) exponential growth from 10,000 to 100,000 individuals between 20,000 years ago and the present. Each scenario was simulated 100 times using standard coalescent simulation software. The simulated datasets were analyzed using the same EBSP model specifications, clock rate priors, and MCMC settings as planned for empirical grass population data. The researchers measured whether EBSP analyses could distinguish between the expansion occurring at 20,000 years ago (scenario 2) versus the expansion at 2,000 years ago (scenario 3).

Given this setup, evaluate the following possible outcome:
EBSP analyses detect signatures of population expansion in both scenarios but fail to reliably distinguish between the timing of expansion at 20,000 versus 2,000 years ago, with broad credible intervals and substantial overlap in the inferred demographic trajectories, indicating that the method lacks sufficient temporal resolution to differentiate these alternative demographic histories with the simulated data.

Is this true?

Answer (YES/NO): YES